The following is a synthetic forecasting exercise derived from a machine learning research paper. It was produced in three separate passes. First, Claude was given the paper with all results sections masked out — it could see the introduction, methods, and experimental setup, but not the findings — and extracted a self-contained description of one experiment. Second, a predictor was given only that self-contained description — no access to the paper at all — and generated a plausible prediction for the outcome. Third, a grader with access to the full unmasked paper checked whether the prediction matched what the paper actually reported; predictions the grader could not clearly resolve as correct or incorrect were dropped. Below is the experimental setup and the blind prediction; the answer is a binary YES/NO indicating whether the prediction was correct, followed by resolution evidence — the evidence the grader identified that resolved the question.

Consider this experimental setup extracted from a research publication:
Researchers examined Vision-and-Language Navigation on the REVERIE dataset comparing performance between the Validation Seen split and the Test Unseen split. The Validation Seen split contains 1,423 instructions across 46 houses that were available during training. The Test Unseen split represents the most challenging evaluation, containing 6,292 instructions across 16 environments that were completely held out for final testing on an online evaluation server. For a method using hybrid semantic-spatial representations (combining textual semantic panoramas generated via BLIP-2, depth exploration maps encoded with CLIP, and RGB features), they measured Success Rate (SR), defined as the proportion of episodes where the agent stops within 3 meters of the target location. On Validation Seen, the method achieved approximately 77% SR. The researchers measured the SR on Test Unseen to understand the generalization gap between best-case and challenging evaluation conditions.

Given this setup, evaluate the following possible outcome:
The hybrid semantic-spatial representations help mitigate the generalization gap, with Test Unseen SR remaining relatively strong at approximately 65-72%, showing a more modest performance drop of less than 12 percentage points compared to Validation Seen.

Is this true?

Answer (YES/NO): NO